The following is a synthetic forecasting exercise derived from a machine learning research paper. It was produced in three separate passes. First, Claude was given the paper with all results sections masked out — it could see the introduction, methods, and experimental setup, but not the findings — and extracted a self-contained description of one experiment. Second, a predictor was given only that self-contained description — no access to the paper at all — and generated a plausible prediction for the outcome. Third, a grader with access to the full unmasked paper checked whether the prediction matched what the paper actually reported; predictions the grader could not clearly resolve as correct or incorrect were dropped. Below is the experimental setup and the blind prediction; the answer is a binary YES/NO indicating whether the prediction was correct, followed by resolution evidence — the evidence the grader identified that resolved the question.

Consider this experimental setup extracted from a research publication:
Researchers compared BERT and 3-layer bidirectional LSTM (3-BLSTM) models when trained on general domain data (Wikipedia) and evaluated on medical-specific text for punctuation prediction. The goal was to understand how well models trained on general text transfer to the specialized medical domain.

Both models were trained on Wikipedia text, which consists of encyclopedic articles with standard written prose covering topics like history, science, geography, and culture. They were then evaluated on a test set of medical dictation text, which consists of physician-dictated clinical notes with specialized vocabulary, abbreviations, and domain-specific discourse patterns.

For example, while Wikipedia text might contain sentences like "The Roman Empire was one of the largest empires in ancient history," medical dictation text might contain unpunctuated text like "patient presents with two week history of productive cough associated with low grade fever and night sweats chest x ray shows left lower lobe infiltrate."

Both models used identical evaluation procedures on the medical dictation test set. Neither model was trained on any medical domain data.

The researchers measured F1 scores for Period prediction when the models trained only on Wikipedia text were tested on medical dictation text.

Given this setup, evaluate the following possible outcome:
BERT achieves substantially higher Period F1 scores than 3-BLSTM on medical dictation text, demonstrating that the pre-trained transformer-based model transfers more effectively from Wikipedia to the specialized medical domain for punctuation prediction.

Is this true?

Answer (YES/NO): NO